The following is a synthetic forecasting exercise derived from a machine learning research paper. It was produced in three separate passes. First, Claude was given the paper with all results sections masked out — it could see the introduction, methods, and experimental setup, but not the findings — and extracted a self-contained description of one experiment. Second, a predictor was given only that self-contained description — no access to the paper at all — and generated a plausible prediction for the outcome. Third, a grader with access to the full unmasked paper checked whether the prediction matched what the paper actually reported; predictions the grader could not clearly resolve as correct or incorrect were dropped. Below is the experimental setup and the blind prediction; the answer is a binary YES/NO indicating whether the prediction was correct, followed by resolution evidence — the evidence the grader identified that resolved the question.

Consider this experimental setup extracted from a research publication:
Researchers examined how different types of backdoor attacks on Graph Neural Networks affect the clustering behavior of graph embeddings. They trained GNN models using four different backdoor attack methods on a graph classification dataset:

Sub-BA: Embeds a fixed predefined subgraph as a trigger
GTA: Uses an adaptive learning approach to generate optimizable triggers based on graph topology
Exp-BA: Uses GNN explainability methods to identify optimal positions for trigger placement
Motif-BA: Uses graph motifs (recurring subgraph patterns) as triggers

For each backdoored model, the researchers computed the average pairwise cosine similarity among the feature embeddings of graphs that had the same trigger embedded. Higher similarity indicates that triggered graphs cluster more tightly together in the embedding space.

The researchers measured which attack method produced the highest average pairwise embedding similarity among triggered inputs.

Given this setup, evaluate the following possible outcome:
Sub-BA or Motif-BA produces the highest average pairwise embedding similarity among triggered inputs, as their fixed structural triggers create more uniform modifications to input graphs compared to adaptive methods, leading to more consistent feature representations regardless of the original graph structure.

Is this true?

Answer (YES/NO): NO